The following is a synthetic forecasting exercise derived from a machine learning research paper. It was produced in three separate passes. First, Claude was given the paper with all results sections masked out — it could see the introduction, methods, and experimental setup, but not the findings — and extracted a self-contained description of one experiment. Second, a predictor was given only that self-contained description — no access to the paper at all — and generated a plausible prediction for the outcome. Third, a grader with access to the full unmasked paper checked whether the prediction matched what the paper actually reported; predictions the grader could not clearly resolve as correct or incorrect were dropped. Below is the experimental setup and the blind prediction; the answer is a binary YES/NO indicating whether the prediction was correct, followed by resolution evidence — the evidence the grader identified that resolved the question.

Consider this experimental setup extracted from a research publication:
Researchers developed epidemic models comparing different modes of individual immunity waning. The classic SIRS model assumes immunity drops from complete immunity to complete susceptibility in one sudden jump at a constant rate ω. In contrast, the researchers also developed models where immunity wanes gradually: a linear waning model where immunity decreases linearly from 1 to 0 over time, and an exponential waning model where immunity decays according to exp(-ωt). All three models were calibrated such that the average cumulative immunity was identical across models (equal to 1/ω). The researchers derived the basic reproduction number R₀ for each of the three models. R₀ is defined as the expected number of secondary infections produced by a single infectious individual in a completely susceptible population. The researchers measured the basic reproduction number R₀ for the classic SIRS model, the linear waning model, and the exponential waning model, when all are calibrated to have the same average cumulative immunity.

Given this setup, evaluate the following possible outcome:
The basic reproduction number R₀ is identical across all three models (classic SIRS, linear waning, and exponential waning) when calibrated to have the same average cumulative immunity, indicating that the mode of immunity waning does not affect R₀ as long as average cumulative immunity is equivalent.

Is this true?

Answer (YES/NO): YES